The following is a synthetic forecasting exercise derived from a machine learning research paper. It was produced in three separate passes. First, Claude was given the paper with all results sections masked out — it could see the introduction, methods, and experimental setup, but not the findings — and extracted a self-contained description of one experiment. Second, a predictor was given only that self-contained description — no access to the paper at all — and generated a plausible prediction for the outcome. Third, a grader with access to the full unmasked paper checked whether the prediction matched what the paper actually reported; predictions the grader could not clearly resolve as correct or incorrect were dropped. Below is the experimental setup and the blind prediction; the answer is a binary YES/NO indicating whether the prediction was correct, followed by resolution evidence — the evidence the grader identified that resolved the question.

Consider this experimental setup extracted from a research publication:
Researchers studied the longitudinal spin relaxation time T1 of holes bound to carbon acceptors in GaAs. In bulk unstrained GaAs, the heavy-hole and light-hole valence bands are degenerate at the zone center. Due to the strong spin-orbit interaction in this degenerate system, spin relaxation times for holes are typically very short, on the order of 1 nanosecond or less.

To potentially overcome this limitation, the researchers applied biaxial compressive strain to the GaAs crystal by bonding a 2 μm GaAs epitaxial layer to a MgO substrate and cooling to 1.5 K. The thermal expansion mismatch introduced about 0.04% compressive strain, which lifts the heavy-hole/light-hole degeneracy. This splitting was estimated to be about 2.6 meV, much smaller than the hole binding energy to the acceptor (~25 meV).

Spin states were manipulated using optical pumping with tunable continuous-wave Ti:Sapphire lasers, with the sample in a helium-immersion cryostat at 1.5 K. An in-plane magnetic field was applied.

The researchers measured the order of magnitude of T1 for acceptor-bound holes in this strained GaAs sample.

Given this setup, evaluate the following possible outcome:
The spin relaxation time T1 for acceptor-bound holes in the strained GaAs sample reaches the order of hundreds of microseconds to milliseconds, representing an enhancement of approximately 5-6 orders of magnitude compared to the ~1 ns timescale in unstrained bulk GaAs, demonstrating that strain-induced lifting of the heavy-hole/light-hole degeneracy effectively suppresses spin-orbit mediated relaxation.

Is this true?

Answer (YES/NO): NO